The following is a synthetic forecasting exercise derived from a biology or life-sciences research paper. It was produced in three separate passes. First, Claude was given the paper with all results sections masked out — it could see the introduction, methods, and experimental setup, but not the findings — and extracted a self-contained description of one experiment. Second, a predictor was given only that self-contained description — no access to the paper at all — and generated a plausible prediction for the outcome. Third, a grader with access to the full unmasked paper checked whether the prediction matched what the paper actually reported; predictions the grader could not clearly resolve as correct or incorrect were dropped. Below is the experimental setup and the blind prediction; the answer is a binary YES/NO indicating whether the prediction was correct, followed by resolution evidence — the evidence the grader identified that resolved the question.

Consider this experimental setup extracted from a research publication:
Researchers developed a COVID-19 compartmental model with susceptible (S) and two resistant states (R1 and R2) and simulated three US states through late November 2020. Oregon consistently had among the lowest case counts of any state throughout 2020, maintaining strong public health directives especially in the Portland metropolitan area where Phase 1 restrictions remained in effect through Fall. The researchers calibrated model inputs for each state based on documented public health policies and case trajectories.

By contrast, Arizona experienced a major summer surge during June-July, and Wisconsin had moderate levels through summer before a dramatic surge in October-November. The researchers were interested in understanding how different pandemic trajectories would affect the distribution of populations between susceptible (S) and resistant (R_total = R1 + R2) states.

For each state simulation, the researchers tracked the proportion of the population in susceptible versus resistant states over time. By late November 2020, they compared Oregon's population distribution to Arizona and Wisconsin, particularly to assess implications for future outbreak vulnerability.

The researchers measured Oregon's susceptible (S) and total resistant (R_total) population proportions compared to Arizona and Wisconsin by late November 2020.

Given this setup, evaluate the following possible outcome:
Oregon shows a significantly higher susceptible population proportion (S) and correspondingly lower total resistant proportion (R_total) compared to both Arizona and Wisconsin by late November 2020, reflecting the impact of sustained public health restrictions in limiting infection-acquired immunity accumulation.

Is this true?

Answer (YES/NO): NO